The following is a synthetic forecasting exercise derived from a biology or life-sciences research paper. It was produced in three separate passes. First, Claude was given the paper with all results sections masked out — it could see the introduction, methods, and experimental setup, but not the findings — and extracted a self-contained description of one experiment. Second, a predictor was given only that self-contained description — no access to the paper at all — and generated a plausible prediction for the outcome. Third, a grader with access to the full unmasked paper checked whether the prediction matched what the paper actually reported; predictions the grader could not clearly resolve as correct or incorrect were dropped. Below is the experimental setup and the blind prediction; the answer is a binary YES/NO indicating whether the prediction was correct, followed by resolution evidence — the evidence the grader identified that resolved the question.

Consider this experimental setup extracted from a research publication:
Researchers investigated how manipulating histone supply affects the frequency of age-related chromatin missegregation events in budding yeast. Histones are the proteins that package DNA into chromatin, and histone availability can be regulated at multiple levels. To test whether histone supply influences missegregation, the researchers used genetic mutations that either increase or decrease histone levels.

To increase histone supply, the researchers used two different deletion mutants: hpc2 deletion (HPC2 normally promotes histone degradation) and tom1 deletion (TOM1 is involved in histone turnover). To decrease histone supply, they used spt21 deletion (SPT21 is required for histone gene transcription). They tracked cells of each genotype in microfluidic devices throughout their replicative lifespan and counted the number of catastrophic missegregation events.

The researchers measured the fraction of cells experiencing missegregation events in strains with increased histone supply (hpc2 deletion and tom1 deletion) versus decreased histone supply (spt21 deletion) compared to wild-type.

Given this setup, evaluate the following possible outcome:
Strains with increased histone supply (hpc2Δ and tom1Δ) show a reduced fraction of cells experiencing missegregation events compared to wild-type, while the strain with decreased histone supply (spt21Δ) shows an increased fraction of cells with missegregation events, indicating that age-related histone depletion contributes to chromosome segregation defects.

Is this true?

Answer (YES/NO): YES